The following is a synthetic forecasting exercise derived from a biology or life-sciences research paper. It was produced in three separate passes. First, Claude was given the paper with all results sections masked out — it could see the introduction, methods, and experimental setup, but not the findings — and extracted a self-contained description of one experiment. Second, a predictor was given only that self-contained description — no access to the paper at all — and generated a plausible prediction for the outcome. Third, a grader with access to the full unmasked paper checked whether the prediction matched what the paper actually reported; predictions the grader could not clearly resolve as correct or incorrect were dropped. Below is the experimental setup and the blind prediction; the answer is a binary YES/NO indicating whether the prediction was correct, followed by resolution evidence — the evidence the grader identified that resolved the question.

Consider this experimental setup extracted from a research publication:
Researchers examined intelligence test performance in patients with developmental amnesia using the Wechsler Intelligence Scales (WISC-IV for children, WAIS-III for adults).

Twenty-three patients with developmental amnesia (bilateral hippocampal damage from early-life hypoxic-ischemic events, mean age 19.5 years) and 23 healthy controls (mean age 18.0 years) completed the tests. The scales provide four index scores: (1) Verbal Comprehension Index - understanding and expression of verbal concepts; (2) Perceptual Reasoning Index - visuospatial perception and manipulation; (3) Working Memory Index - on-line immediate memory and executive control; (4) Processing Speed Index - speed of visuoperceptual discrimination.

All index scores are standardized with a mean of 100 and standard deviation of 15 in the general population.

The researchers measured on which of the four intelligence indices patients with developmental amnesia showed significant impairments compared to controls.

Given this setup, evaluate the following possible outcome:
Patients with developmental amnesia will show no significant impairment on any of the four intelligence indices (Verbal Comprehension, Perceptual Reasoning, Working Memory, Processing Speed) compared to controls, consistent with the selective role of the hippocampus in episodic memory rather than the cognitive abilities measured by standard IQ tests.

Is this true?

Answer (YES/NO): NO